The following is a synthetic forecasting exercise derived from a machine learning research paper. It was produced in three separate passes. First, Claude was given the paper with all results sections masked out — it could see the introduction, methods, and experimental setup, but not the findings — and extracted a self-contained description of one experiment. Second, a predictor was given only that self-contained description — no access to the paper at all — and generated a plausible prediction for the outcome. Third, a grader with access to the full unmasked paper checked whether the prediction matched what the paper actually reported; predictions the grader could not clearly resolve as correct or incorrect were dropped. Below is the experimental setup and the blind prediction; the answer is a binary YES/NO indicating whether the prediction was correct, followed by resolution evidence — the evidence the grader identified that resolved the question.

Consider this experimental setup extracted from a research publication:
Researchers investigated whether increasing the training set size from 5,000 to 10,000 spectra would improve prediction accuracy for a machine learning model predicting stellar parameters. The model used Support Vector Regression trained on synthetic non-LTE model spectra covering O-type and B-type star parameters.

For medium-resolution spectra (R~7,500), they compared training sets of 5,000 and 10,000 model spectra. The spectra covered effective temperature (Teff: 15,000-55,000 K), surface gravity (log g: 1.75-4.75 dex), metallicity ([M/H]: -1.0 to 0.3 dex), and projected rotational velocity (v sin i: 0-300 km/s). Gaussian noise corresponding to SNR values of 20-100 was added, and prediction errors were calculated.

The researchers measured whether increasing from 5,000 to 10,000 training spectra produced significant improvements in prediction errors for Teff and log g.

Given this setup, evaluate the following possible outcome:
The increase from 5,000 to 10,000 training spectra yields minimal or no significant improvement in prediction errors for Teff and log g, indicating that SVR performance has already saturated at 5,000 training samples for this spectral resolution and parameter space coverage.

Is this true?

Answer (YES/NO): YES